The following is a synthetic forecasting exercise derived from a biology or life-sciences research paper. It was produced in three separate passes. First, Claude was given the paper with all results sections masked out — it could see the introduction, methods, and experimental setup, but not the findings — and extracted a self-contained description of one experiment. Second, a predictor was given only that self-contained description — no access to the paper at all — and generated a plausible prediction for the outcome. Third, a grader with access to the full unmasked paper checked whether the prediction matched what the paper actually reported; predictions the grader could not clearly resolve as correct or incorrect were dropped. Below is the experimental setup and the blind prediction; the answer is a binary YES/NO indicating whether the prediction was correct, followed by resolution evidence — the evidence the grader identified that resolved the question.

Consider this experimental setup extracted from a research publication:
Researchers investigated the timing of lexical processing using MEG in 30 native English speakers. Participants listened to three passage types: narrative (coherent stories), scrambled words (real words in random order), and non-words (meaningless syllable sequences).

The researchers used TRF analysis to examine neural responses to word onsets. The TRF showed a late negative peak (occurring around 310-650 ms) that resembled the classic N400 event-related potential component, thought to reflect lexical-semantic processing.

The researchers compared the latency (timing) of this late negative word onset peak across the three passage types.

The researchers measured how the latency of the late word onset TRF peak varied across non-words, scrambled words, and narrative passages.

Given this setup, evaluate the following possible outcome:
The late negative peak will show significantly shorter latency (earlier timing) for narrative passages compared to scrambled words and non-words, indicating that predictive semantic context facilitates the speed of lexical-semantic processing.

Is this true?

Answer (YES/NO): YES